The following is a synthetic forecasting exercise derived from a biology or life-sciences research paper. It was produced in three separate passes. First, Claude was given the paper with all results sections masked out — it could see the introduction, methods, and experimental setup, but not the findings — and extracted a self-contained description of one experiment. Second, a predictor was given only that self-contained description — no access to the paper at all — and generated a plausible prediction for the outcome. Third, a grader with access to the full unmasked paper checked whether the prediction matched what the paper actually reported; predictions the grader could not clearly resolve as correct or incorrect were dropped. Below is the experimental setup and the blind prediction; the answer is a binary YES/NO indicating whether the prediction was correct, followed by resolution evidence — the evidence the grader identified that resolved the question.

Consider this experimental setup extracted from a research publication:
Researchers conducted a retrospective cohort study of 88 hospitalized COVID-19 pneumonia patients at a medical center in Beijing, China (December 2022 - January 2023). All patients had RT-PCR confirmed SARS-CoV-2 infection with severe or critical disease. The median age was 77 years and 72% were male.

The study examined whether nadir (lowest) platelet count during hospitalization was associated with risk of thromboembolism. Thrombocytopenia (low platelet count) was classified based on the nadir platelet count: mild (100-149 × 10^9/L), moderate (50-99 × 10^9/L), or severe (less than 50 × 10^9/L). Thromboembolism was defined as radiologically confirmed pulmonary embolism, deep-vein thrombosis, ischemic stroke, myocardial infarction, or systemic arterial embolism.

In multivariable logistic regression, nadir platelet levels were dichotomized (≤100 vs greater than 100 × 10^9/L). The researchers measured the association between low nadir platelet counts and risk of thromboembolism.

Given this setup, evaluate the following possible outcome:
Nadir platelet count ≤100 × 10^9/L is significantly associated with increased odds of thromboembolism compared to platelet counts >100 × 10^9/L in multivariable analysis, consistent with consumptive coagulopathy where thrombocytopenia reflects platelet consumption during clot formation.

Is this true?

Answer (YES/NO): NO